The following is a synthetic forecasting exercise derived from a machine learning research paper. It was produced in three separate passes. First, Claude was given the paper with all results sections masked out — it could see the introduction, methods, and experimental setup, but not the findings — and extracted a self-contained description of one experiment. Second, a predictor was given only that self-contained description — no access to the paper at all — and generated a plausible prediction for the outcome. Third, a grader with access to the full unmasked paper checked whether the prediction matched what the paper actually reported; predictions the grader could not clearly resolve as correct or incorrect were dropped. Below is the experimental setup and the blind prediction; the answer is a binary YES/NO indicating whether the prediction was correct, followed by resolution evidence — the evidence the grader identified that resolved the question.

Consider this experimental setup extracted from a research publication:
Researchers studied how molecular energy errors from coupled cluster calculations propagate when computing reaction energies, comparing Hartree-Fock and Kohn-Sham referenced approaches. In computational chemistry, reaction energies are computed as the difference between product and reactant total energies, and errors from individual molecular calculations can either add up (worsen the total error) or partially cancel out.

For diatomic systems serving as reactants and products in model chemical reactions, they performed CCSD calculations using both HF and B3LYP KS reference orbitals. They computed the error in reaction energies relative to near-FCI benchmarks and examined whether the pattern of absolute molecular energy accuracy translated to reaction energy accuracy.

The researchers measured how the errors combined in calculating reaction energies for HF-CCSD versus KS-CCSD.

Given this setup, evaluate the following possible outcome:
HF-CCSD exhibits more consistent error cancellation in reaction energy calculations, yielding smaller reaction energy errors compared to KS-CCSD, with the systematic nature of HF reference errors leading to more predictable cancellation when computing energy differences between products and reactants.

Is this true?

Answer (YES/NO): NO